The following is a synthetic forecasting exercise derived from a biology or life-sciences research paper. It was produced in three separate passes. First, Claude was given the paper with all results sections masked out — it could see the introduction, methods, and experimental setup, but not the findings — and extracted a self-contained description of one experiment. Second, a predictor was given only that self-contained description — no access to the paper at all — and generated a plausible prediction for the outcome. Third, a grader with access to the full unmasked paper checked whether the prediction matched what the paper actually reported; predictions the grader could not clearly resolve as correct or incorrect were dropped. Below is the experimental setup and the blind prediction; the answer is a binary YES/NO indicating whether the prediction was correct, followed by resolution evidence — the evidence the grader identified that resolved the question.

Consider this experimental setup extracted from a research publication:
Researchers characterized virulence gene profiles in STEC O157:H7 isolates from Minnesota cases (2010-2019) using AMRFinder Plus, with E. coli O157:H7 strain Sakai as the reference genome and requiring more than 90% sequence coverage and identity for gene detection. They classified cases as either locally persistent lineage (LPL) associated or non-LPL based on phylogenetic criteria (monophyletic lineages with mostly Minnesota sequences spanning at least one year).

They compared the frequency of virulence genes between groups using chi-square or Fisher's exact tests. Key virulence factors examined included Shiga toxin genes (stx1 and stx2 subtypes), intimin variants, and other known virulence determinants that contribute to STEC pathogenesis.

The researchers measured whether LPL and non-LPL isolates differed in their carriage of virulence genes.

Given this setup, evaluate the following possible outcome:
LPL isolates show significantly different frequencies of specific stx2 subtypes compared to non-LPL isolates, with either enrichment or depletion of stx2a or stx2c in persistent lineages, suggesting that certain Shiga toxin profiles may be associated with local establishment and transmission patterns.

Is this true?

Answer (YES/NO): YES